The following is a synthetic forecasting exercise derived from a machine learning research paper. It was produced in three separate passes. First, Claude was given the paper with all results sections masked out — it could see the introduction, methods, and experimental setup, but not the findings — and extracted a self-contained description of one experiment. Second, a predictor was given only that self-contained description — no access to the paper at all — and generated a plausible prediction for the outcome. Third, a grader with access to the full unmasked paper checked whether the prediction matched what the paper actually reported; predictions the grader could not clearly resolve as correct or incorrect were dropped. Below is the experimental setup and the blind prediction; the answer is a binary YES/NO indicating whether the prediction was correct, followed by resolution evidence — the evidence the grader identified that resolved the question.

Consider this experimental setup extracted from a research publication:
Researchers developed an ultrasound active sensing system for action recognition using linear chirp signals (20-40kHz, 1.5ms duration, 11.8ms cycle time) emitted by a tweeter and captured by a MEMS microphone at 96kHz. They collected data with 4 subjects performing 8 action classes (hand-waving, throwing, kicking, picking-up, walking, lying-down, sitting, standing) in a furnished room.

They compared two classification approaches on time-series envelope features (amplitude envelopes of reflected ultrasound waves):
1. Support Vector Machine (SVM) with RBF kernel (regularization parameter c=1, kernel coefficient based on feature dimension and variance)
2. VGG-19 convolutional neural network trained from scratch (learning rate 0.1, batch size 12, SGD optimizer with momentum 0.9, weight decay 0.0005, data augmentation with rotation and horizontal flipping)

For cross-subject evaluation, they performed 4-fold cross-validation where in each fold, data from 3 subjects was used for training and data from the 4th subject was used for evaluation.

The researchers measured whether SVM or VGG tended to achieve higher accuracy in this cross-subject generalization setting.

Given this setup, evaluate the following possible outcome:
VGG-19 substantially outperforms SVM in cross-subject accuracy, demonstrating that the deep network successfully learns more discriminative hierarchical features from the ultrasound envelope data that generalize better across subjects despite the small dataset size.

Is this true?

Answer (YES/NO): NO